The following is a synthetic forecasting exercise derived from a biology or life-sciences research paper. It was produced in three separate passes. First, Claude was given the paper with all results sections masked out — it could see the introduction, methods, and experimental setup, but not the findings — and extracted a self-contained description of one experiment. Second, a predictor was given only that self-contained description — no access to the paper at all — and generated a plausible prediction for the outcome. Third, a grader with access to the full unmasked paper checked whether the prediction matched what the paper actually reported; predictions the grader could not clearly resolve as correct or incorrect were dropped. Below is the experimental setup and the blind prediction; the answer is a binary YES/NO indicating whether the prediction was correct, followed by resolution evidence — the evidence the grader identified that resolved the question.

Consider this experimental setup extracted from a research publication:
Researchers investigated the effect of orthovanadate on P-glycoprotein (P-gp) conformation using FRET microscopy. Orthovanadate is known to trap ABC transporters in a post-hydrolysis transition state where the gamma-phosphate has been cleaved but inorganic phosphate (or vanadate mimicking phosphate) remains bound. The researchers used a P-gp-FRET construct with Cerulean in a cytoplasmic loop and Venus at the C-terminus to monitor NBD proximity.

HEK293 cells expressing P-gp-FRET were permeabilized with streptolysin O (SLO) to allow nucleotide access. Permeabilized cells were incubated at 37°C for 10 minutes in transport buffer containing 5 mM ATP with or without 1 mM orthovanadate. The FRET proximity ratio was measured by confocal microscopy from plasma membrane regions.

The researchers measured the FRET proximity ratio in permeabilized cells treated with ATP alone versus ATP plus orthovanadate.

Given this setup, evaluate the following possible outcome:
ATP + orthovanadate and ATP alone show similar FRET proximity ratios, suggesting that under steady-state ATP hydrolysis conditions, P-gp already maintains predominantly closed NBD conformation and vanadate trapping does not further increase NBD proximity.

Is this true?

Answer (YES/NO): NO